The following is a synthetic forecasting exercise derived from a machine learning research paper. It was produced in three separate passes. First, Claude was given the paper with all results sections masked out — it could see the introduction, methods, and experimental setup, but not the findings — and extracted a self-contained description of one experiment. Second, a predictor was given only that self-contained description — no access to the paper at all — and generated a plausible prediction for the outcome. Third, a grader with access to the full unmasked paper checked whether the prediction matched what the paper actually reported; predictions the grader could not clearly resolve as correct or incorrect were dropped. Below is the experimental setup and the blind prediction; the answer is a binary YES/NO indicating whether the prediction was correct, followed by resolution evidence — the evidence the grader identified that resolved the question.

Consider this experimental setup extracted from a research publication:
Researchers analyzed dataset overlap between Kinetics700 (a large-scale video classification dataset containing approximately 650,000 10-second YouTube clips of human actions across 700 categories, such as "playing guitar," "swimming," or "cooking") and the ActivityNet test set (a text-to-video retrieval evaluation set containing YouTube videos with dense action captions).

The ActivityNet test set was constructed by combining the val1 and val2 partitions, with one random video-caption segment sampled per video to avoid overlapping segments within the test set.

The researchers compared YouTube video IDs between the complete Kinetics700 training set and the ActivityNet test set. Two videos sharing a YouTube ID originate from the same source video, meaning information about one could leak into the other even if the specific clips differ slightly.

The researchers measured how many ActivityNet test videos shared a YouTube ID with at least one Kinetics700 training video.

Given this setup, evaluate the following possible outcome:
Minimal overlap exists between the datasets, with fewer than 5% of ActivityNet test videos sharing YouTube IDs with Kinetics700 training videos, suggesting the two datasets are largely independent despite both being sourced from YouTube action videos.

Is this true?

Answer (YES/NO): NO